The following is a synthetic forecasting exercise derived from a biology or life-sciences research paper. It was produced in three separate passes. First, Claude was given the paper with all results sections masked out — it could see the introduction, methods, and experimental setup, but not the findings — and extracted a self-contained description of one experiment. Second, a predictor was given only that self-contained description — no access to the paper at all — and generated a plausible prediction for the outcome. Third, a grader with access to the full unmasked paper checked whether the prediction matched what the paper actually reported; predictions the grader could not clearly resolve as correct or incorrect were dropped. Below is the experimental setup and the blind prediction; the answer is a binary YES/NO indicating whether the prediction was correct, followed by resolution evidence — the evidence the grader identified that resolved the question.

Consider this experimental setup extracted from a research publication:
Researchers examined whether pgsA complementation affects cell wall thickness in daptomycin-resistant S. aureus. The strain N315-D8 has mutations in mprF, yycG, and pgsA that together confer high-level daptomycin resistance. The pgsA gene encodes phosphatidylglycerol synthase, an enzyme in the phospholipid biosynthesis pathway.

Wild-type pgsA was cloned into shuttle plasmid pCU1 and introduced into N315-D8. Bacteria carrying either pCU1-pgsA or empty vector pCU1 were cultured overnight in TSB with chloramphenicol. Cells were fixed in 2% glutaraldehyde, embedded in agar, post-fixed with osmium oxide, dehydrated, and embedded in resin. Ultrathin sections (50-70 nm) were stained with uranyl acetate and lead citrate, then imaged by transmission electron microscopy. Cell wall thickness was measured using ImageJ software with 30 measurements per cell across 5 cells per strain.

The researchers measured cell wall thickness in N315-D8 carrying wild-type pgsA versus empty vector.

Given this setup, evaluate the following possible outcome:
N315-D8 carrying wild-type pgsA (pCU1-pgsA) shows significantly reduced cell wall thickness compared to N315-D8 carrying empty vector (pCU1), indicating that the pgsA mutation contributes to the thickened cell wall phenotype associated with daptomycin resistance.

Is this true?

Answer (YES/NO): YES